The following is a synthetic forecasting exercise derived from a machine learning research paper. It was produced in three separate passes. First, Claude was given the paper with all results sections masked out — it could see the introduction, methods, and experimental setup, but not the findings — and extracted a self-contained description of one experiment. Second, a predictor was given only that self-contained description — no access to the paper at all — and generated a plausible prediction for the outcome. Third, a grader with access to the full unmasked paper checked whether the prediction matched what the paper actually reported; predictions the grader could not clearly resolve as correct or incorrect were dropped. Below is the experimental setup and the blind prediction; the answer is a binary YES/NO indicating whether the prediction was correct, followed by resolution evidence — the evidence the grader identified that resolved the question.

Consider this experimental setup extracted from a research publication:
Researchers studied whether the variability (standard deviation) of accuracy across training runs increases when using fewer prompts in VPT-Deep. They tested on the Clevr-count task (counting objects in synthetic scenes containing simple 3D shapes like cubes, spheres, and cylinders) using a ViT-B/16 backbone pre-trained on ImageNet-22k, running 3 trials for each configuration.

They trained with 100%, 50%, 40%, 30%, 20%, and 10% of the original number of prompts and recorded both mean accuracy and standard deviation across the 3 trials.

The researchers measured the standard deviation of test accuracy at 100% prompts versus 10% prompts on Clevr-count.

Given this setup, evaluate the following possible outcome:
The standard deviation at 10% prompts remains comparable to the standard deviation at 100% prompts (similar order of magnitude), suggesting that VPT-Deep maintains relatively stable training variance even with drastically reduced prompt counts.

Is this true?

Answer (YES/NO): NO